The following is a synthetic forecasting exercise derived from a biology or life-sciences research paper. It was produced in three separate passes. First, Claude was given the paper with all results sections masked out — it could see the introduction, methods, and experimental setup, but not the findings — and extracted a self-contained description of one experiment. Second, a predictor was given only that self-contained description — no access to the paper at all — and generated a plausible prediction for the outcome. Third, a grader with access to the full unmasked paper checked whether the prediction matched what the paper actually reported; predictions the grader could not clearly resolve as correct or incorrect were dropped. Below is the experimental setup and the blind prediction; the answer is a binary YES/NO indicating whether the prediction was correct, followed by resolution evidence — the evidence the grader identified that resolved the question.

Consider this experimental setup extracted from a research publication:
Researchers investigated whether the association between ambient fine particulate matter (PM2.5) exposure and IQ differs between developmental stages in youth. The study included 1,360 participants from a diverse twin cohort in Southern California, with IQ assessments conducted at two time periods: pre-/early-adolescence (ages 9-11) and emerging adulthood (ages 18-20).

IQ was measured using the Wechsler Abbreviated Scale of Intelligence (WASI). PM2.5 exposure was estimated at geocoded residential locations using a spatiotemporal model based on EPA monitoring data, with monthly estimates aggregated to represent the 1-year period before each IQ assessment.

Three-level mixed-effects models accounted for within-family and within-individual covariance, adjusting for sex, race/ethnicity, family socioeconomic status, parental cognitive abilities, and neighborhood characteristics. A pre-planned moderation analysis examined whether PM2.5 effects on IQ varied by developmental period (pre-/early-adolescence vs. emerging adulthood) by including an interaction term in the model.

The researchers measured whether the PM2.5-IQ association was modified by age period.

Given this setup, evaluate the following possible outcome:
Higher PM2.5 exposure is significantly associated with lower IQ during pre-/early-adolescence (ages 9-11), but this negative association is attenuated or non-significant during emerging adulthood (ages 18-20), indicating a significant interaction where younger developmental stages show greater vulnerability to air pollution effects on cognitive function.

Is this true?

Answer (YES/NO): NO